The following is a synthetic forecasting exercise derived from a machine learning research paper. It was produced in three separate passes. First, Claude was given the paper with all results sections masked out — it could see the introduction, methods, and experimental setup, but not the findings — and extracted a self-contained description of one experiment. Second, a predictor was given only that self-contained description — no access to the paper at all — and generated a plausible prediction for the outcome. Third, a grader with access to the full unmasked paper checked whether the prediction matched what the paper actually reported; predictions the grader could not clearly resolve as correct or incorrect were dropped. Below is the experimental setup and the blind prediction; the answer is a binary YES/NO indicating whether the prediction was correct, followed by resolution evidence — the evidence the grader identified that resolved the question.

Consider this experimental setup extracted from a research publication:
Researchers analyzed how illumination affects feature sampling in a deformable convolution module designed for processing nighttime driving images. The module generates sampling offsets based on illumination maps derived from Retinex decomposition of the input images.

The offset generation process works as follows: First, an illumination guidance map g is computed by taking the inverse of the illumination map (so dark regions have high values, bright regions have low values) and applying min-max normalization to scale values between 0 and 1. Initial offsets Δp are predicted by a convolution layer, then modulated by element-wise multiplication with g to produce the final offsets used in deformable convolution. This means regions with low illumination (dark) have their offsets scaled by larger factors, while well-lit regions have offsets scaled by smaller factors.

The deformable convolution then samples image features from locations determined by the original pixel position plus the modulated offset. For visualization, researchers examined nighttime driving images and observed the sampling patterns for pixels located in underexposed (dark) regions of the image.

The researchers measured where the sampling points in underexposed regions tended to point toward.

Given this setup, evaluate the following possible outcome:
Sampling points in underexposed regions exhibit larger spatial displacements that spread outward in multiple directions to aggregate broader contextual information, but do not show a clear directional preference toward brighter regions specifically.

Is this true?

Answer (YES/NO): NO